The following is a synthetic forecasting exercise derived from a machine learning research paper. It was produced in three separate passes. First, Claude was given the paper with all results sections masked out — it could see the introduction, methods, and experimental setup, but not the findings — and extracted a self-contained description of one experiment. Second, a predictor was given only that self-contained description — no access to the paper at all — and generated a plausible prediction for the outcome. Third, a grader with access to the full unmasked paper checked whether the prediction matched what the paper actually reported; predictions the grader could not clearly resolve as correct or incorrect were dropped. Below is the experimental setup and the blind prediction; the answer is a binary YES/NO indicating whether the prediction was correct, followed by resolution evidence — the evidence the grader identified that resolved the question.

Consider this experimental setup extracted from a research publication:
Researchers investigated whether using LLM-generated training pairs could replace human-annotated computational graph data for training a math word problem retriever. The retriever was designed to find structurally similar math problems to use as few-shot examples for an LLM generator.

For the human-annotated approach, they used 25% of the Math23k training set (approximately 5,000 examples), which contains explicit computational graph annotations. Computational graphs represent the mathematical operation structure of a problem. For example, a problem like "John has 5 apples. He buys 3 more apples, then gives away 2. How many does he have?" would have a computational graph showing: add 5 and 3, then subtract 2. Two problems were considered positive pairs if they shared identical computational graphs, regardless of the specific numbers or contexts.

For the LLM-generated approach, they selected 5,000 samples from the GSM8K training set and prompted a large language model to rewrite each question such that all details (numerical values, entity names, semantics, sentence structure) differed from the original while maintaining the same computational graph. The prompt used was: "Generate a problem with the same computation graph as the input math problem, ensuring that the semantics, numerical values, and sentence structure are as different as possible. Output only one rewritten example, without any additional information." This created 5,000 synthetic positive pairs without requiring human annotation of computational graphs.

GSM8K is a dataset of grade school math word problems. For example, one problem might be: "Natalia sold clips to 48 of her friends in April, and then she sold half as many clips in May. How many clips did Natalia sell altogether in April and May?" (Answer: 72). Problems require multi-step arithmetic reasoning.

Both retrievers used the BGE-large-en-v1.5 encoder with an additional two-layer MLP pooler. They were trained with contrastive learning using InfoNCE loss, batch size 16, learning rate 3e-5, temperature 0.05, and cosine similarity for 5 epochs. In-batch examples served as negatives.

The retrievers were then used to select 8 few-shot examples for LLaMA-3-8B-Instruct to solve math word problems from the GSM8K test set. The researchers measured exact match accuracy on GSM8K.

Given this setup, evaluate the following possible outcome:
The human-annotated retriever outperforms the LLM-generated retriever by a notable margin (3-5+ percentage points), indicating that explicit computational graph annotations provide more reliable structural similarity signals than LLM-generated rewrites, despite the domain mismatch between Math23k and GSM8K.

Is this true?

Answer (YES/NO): NO